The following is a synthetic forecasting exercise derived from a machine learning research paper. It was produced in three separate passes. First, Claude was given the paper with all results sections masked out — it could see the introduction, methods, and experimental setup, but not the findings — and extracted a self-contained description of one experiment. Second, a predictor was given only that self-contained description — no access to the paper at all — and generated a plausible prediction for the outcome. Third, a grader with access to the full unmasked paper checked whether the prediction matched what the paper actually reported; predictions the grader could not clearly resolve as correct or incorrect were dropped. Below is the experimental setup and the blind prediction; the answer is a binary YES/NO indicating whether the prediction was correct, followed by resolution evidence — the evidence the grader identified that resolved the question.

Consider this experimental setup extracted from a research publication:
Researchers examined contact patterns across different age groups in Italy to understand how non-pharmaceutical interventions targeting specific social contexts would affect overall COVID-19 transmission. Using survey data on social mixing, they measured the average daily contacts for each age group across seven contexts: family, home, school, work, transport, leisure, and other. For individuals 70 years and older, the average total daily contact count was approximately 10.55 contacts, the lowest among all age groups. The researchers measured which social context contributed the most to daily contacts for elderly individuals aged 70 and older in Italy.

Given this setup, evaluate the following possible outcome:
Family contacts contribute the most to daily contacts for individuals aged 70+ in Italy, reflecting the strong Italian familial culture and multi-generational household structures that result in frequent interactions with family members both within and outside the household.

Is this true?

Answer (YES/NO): NO